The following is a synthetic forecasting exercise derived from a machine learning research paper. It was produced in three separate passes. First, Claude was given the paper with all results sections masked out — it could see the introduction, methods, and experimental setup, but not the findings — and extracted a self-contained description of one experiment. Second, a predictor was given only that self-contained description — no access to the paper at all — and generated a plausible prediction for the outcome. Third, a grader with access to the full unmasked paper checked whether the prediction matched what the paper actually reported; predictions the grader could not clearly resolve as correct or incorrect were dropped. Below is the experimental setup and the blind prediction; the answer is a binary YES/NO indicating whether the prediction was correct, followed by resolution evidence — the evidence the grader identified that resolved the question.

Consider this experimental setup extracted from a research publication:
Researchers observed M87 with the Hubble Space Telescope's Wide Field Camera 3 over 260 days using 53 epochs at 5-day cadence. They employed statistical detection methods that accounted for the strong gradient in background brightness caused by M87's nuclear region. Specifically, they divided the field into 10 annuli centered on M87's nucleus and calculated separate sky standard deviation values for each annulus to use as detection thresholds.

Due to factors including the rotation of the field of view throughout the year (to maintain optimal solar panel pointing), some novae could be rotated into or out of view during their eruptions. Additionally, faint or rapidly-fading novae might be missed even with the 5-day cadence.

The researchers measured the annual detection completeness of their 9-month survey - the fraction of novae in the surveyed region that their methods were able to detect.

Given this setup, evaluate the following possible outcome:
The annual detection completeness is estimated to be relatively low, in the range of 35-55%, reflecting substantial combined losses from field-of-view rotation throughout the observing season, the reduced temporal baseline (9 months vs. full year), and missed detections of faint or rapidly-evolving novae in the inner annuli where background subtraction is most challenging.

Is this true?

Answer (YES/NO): NO